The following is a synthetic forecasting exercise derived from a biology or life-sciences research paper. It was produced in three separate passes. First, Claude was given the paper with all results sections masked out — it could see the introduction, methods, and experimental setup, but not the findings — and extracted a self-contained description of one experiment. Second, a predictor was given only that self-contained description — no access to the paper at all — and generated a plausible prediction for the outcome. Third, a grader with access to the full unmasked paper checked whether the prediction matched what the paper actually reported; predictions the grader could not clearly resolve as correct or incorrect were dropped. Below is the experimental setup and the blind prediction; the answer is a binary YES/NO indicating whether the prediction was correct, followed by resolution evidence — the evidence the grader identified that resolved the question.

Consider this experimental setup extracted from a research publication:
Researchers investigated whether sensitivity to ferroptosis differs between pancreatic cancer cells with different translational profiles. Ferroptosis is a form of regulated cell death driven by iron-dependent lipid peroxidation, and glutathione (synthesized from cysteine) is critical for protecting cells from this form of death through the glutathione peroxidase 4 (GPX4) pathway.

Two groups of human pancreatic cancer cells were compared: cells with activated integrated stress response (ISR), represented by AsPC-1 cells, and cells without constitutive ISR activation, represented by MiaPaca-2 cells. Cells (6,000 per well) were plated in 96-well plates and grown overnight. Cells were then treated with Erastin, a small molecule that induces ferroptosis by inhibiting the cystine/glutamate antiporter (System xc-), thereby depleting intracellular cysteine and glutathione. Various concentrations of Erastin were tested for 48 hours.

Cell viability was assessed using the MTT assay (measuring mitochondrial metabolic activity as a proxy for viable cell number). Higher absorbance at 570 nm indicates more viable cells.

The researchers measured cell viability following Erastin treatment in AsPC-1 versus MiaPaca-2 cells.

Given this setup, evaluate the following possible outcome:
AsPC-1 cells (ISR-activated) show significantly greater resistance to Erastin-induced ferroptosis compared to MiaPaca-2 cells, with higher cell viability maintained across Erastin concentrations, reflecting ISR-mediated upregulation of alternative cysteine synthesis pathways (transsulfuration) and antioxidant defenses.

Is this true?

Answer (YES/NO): NO